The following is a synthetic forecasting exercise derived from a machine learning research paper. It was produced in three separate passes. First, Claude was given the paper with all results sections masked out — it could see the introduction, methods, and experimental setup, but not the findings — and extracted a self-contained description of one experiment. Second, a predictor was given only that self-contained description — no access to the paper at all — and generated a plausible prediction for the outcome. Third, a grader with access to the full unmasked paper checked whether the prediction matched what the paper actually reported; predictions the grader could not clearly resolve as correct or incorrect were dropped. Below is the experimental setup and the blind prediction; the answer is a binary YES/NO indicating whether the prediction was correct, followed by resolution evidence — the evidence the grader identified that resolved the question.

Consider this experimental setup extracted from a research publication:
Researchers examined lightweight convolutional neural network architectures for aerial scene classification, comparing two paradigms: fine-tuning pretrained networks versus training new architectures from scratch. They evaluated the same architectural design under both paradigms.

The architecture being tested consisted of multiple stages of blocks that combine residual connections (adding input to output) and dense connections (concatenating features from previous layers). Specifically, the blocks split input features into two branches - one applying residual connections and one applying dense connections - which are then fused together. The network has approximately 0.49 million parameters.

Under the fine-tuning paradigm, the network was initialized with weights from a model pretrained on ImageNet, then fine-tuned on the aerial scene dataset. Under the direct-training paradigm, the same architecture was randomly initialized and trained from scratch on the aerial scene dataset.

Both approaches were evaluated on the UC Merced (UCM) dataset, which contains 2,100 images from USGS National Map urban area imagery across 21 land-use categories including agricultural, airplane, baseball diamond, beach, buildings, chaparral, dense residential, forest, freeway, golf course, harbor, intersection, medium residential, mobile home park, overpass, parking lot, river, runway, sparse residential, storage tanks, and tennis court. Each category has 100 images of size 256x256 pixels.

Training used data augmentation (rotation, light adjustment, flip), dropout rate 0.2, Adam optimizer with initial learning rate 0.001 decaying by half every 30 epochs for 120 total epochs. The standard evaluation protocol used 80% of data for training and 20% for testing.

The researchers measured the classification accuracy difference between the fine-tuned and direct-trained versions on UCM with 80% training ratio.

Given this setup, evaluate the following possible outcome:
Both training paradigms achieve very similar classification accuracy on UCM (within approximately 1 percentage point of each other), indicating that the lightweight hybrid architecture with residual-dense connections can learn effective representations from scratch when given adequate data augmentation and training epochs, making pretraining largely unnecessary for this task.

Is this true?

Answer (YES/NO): NO